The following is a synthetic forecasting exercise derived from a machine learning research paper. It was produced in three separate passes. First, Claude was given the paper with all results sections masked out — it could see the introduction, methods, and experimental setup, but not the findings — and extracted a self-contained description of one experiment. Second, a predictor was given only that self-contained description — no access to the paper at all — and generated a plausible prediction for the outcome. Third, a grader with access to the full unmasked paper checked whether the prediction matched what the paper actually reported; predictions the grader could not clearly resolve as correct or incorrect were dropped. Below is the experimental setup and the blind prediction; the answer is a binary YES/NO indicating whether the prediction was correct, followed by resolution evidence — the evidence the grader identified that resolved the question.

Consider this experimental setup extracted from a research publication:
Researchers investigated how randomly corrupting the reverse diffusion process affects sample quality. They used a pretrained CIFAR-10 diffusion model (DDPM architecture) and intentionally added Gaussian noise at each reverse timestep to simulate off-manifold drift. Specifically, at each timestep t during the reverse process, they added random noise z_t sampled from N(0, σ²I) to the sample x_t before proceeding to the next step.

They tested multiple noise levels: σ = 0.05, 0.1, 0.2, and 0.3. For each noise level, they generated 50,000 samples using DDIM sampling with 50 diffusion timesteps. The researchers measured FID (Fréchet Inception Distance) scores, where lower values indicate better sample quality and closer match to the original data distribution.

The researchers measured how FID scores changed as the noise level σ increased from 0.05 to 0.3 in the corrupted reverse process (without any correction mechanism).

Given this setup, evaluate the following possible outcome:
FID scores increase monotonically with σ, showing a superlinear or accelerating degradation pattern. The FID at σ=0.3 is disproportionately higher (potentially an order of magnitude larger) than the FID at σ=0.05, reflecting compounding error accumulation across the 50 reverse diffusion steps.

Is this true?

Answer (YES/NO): NO